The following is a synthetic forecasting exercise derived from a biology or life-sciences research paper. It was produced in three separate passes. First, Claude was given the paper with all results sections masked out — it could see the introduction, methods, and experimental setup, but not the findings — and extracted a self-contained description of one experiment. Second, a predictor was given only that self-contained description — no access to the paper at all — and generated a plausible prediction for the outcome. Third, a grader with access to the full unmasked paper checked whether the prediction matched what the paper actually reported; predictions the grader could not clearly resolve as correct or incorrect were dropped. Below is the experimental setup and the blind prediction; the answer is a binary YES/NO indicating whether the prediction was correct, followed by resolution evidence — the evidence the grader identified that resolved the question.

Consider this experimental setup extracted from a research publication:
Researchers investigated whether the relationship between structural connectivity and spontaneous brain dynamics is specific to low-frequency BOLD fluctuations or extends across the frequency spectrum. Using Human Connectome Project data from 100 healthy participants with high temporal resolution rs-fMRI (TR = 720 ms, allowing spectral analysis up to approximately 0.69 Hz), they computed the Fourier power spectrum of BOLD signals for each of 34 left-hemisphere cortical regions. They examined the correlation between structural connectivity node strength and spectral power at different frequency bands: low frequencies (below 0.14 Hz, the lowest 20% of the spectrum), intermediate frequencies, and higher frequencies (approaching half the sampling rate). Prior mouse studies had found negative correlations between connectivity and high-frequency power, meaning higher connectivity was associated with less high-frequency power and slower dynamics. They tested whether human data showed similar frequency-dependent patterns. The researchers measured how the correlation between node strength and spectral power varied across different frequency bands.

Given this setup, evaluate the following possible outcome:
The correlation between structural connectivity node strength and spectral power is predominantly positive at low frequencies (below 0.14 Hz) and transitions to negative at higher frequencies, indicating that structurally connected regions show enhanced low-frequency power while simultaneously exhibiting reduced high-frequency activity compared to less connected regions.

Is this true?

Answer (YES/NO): YES